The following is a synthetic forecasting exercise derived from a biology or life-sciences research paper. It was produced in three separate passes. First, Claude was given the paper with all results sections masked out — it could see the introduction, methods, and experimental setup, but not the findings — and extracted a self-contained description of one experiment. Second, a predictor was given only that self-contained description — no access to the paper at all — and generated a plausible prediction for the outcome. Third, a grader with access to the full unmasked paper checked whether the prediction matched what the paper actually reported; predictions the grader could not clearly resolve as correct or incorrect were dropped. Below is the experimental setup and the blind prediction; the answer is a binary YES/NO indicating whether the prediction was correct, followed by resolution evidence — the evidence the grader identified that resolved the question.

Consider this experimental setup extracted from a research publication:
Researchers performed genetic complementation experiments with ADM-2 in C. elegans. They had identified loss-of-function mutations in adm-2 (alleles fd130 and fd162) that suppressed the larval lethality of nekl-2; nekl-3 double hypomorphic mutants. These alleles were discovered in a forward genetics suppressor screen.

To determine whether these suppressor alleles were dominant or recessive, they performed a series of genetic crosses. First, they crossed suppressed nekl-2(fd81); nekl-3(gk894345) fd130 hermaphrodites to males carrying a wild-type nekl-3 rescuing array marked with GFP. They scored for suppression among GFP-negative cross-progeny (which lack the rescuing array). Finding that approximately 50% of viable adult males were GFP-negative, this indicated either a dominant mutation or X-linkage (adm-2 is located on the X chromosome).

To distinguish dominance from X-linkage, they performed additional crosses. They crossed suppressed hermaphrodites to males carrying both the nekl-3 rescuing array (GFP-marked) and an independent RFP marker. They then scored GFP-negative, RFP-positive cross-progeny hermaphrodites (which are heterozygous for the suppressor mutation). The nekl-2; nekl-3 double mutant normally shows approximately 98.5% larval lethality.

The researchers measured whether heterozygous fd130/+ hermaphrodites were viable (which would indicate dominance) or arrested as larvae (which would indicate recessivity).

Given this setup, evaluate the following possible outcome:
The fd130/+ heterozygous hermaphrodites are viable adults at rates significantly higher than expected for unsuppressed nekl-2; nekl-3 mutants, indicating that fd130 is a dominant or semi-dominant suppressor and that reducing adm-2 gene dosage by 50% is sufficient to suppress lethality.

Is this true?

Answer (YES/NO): NO